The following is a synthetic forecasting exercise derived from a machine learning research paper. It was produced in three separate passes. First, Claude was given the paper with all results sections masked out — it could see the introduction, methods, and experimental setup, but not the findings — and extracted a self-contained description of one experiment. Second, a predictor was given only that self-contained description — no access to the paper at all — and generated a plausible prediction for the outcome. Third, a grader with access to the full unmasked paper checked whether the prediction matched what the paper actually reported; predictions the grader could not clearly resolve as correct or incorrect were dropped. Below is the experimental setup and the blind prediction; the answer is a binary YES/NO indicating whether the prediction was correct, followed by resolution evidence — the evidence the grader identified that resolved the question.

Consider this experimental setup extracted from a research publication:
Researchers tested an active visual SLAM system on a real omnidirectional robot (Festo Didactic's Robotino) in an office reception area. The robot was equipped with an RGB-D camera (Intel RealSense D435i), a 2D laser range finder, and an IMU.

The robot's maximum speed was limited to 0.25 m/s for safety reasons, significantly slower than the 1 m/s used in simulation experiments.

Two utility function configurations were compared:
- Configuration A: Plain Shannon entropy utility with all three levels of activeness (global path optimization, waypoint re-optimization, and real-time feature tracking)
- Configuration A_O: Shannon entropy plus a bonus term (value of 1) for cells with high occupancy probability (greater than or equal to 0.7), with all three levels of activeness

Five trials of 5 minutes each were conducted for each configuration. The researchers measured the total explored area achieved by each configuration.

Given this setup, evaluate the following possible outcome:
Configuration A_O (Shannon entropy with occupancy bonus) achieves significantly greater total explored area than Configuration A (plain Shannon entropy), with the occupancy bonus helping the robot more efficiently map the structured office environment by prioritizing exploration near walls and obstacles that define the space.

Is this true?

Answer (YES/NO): NO